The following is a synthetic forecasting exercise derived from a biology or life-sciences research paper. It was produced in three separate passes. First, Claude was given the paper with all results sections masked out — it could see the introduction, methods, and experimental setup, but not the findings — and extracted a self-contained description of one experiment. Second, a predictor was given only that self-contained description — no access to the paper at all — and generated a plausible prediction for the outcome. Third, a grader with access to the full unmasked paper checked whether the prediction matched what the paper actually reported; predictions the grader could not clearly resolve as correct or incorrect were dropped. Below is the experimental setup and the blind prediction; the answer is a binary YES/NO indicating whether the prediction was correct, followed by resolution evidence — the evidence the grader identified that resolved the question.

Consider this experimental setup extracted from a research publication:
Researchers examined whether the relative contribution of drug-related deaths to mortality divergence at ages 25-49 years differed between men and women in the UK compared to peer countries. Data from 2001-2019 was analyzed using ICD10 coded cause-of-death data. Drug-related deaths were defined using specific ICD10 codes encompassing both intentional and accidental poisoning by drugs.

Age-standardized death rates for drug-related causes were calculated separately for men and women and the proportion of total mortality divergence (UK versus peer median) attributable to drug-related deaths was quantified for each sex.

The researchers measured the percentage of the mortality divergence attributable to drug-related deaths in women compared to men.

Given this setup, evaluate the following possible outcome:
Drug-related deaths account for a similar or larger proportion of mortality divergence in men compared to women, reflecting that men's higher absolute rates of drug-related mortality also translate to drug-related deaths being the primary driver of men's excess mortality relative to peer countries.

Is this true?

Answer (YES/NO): NO